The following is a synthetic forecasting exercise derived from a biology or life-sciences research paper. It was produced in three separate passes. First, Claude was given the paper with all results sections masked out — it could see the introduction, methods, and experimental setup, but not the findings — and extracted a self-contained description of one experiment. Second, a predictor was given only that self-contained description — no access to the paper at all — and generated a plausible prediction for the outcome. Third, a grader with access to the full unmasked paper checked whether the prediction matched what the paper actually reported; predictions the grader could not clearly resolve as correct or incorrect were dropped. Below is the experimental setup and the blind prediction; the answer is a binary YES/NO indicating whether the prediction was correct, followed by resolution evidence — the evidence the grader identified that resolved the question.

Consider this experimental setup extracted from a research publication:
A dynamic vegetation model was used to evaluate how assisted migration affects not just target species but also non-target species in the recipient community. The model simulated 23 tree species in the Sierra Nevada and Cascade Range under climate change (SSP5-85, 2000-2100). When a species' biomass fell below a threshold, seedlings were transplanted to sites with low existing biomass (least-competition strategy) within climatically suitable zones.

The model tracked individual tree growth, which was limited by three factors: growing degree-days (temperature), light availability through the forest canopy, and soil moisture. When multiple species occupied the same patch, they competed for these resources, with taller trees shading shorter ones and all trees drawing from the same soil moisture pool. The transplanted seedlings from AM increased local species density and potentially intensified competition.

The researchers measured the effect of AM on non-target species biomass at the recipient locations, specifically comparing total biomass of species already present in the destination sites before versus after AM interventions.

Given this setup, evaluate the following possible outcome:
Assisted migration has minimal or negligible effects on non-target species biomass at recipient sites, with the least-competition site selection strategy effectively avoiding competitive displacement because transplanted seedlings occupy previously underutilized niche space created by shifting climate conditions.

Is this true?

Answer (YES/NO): NO